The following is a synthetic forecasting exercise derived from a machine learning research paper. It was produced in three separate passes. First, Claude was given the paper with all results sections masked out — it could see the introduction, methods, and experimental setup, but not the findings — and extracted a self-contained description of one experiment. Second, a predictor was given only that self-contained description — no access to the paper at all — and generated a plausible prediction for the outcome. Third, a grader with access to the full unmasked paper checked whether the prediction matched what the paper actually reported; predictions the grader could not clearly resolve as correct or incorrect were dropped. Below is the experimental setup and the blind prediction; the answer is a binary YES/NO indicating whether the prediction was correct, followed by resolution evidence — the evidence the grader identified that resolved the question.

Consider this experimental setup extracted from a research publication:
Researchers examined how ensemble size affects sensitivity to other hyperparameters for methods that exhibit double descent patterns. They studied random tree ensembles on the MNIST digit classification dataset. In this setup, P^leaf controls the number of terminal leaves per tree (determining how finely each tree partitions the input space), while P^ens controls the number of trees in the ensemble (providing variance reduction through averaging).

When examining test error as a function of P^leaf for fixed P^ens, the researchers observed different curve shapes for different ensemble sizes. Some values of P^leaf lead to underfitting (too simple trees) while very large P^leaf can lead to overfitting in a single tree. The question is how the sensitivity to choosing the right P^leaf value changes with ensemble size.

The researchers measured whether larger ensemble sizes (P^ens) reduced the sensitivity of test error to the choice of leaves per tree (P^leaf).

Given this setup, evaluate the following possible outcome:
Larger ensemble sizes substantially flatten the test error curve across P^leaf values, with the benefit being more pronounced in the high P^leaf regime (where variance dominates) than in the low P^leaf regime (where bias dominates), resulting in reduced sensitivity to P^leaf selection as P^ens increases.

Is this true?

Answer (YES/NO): YES